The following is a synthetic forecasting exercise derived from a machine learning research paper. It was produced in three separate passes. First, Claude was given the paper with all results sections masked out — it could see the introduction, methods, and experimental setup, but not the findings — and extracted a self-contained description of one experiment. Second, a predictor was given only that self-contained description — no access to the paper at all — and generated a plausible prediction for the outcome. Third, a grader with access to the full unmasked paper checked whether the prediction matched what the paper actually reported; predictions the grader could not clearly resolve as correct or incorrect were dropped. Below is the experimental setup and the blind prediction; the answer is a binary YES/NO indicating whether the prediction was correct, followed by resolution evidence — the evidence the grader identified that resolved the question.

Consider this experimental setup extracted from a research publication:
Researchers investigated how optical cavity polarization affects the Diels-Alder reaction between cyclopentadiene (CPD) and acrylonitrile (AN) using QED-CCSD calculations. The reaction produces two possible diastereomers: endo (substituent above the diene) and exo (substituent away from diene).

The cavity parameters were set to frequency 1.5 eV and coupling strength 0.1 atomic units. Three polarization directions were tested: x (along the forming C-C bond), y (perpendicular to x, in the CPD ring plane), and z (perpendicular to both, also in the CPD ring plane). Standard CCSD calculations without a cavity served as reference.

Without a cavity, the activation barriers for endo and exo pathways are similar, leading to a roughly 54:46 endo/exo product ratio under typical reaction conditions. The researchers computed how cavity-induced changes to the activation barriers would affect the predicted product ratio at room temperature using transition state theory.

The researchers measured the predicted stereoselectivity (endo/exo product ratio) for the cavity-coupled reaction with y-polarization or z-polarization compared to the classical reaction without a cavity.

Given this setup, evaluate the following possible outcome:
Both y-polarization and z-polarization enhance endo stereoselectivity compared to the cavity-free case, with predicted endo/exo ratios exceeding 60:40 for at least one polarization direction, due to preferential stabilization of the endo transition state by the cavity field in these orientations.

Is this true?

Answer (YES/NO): NO